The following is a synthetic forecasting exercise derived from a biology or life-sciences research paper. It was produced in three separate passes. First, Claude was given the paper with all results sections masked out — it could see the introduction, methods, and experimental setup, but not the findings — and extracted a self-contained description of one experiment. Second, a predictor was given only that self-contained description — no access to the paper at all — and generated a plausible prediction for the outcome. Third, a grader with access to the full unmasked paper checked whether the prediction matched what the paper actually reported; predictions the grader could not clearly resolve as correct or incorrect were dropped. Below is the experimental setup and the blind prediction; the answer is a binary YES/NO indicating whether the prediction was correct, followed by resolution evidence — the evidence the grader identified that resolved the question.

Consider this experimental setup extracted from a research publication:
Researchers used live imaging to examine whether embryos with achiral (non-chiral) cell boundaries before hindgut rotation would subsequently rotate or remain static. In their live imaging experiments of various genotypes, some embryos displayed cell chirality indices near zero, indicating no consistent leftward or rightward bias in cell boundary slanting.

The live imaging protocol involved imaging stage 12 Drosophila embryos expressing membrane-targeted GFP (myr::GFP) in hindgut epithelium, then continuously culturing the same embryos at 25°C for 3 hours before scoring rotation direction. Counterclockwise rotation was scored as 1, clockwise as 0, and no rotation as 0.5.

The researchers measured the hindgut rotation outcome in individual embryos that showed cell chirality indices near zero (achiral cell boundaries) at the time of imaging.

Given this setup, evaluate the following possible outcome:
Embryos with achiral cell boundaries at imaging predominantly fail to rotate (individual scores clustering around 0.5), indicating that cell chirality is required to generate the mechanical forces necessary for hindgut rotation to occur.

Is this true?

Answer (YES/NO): YES